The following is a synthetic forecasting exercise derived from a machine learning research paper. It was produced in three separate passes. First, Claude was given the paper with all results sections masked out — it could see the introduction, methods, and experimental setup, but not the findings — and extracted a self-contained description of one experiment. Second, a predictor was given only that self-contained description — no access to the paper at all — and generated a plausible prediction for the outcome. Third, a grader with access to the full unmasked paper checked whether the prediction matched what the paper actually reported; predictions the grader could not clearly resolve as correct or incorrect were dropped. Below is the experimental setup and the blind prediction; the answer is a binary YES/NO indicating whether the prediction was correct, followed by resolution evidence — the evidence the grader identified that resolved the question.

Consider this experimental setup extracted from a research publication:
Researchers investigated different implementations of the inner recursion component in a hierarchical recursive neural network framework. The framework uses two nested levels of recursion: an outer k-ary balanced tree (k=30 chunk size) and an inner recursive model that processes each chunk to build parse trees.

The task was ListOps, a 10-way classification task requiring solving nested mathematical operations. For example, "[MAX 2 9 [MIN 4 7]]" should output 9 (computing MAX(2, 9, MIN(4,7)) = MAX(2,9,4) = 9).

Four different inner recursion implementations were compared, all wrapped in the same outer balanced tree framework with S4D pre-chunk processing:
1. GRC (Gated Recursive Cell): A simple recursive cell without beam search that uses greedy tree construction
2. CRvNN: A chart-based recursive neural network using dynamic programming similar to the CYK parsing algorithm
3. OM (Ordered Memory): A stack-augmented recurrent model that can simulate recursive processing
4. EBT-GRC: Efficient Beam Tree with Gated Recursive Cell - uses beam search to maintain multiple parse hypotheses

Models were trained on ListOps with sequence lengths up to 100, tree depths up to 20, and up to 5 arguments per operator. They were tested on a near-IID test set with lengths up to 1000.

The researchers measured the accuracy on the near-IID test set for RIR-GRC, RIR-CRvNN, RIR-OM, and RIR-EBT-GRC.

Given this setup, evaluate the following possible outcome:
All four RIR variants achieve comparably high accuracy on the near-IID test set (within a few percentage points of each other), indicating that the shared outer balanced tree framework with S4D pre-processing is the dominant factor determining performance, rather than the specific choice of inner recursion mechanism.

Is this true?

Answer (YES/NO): NO